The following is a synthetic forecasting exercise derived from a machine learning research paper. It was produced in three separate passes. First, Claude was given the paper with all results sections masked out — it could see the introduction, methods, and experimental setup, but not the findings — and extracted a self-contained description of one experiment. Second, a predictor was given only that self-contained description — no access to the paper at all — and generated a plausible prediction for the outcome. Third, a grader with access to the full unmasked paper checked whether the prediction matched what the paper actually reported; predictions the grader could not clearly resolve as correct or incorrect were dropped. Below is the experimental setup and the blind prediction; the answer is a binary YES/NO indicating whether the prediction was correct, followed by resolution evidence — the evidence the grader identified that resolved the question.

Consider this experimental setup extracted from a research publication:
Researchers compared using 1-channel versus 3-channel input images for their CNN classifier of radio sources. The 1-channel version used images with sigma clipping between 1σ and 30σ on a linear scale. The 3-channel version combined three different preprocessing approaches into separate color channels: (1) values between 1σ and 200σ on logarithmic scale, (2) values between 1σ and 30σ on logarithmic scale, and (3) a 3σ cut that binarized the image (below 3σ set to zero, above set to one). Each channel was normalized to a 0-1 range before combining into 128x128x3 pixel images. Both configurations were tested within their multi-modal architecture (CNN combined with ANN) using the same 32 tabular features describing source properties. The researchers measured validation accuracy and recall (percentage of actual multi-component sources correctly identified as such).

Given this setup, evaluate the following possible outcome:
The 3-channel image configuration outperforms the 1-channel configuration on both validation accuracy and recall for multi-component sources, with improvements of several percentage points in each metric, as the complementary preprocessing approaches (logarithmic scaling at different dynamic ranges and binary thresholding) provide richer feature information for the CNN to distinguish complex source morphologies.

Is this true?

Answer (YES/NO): NO